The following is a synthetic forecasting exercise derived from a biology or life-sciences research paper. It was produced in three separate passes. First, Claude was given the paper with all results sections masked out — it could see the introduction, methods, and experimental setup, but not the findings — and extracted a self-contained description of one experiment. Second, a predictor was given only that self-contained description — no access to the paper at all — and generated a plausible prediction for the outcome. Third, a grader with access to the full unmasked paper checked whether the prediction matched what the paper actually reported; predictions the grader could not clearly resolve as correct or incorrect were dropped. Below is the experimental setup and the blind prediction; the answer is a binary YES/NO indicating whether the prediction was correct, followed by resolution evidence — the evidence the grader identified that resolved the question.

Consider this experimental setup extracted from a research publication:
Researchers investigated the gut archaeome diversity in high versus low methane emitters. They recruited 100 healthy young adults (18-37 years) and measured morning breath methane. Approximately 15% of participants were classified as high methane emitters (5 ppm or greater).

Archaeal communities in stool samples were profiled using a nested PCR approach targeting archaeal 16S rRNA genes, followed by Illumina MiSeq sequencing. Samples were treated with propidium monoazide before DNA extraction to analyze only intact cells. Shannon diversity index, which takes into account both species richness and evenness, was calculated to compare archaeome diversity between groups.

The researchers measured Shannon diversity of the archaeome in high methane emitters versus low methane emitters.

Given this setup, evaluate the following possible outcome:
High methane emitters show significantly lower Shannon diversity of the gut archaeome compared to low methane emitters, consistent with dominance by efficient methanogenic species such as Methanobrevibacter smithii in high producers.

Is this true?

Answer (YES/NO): NO